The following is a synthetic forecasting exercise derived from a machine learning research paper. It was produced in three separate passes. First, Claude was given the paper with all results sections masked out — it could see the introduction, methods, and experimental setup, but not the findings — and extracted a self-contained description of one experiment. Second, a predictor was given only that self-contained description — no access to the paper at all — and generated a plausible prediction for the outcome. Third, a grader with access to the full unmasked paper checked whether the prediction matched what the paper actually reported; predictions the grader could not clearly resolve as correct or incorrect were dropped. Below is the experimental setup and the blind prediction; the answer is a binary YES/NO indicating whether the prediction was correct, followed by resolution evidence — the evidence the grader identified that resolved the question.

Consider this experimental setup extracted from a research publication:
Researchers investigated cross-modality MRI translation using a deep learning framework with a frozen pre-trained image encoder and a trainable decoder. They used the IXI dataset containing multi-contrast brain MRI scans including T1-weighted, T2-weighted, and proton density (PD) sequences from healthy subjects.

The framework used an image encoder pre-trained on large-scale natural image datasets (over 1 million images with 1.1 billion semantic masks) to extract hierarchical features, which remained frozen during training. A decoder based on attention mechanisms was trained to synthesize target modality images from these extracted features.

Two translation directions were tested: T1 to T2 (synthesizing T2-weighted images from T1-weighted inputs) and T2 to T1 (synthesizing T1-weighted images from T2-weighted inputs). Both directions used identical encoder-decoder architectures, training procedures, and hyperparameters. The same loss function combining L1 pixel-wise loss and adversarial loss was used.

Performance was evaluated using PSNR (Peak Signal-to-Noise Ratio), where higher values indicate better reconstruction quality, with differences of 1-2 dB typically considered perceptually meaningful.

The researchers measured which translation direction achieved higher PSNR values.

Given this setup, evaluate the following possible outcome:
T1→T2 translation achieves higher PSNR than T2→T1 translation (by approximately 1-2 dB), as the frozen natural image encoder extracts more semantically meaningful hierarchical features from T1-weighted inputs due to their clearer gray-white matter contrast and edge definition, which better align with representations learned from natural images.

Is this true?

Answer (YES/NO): NO